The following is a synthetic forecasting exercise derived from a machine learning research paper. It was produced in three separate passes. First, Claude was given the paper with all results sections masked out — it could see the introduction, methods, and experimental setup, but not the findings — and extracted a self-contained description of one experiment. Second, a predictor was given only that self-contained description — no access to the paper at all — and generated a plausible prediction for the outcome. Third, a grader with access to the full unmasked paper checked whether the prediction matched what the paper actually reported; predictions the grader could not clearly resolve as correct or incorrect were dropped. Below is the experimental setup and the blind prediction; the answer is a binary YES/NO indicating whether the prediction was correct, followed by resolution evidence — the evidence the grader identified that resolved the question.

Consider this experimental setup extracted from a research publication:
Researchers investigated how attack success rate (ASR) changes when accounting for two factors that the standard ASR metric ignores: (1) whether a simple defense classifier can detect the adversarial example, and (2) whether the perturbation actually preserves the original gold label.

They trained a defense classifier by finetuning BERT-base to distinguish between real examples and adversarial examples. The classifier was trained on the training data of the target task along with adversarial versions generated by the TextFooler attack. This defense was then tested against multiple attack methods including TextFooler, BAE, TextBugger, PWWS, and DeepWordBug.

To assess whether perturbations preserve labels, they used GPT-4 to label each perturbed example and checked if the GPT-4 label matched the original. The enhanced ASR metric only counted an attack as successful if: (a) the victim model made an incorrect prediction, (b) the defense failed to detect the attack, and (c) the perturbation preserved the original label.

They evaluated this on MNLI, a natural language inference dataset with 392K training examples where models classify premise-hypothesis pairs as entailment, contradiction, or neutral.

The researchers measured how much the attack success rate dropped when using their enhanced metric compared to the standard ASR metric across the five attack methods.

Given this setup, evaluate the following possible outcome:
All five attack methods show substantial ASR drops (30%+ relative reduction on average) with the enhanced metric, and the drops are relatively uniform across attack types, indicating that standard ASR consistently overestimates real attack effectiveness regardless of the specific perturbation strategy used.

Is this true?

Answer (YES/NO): NO